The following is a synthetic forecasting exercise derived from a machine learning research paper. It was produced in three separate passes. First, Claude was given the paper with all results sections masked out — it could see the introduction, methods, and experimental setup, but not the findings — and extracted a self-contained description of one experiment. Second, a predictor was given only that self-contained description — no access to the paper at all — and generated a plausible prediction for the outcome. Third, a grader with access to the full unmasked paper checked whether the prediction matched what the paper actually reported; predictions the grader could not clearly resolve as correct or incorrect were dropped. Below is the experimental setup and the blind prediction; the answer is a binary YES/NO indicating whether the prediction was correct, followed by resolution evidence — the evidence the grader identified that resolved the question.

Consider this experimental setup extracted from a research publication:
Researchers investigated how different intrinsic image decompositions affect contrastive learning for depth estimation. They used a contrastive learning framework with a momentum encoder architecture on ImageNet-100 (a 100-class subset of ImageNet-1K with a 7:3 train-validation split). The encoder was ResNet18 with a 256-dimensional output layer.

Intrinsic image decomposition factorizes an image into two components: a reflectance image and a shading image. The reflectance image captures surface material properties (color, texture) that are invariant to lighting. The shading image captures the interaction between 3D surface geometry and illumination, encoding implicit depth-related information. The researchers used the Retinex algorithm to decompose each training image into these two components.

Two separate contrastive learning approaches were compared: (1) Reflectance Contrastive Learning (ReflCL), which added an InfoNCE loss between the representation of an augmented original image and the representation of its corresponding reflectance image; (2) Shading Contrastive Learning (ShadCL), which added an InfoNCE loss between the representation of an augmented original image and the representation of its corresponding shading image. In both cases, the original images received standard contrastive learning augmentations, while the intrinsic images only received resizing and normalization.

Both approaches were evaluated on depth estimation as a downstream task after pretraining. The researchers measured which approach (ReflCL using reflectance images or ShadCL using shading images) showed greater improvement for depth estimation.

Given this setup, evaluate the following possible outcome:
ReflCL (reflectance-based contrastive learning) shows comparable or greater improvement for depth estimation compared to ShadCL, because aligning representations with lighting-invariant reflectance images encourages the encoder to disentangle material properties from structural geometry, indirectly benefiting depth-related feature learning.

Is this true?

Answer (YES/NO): NO